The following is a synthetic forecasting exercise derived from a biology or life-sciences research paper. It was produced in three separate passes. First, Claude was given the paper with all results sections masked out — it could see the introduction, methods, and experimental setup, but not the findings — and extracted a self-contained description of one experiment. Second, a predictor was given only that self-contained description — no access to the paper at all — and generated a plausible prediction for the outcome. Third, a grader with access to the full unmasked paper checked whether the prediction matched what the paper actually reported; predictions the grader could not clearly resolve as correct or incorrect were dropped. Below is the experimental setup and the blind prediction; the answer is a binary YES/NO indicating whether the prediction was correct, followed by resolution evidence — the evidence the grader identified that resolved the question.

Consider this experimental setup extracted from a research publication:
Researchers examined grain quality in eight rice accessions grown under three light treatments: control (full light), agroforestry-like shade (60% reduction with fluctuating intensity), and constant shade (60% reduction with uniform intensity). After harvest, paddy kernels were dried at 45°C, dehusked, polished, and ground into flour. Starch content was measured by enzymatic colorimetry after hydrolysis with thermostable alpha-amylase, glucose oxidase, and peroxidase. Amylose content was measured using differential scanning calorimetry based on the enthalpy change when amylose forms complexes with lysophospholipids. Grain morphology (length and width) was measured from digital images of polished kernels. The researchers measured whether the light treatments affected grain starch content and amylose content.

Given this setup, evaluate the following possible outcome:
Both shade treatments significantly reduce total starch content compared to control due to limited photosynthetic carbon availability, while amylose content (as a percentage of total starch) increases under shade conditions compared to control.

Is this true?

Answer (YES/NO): NO